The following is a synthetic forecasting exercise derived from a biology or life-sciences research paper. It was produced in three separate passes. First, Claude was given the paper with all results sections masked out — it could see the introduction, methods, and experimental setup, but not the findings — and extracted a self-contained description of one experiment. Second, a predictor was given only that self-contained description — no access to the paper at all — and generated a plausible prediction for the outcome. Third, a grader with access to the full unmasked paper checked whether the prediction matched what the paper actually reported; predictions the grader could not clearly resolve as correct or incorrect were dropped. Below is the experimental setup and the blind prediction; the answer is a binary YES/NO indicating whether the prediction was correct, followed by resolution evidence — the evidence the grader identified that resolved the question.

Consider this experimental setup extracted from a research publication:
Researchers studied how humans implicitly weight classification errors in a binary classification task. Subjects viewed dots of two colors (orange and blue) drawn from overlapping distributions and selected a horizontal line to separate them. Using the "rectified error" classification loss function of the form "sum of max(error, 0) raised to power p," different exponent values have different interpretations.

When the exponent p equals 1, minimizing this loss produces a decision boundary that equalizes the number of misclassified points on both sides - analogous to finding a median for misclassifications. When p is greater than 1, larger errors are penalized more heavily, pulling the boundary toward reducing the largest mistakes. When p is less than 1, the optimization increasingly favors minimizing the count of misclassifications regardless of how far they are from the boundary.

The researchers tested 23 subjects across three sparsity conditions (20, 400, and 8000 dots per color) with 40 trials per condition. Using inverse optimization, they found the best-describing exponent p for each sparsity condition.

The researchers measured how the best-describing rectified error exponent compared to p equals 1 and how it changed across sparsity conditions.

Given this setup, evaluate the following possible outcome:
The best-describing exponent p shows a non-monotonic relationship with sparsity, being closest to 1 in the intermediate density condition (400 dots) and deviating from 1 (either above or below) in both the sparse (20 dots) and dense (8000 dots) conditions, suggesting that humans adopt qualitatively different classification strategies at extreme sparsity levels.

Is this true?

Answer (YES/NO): NO